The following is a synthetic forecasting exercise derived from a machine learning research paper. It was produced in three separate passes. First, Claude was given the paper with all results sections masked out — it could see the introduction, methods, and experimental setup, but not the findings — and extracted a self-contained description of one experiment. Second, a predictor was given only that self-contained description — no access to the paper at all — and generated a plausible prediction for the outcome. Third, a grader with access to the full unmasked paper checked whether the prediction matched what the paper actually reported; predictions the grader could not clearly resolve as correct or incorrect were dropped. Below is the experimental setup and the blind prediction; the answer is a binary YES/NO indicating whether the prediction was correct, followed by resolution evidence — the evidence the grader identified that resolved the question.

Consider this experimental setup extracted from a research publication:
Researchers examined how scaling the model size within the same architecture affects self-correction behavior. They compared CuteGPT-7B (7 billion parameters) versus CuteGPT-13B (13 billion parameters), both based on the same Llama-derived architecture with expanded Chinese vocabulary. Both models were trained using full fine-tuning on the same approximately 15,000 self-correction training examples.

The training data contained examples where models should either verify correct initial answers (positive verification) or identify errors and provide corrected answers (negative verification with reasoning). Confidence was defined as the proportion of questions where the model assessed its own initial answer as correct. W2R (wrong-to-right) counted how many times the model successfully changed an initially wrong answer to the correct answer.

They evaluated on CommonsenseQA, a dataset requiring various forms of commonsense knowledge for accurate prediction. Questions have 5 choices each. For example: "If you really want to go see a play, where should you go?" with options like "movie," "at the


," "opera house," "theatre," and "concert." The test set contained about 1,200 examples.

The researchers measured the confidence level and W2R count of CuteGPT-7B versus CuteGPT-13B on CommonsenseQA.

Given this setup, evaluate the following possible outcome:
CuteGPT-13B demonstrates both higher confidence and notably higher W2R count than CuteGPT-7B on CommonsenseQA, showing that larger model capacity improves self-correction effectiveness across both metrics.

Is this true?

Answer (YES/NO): NO